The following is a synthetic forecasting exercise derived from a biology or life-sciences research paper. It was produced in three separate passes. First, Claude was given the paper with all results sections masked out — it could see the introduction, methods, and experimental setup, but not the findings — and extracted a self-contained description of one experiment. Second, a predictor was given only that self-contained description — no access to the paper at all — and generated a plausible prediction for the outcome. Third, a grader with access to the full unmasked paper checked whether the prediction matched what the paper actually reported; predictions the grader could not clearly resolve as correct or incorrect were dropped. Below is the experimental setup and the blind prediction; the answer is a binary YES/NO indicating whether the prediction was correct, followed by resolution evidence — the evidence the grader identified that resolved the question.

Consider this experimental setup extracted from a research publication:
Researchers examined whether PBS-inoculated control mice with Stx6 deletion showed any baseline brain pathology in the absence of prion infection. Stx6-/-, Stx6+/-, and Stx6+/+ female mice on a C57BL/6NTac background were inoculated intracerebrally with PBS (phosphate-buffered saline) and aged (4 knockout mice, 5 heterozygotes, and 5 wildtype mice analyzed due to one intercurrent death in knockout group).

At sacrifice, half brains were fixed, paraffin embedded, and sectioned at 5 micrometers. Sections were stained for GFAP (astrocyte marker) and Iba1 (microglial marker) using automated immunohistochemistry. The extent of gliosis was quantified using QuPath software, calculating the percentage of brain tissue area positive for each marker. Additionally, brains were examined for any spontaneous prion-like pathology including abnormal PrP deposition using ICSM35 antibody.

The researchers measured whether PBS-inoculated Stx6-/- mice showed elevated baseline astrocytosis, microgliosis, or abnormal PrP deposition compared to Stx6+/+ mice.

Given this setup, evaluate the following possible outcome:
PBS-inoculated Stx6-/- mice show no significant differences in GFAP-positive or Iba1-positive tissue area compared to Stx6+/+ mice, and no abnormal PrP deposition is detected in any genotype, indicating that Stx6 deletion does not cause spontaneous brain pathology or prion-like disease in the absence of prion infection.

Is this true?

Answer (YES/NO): YES